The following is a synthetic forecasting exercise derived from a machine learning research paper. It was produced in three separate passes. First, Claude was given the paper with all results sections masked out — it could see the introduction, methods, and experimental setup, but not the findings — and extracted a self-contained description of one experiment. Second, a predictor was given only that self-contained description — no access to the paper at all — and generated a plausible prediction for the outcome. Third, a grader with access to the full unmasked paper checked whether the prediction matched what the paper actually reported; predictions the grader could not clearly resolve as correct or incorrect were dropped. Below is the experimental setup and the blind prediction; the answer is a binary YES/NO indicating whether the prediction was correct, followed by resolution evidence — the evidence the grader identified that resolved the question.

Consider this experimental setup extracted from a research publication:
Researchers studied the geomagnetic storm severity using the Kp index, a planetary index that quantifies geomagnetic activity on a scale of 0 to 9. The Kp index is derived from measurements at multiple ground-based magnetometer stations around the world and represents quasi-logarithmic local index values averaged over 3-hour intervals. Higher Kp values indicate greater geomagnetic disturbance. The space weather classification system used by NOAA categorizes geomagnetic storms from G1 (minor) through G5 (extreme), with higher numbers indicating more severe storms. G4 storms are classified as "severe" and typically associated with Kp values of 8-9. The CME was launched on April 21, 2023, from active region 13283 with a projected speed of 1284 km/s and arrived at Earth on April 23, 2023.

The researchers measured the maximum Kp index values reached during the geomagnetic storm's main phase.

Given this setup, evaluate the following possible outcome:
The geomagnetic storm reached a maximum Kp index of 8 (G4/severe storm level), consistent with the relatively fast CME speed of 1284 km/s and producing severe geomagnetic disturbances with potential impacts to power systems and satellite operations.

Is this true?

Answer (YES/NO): YES